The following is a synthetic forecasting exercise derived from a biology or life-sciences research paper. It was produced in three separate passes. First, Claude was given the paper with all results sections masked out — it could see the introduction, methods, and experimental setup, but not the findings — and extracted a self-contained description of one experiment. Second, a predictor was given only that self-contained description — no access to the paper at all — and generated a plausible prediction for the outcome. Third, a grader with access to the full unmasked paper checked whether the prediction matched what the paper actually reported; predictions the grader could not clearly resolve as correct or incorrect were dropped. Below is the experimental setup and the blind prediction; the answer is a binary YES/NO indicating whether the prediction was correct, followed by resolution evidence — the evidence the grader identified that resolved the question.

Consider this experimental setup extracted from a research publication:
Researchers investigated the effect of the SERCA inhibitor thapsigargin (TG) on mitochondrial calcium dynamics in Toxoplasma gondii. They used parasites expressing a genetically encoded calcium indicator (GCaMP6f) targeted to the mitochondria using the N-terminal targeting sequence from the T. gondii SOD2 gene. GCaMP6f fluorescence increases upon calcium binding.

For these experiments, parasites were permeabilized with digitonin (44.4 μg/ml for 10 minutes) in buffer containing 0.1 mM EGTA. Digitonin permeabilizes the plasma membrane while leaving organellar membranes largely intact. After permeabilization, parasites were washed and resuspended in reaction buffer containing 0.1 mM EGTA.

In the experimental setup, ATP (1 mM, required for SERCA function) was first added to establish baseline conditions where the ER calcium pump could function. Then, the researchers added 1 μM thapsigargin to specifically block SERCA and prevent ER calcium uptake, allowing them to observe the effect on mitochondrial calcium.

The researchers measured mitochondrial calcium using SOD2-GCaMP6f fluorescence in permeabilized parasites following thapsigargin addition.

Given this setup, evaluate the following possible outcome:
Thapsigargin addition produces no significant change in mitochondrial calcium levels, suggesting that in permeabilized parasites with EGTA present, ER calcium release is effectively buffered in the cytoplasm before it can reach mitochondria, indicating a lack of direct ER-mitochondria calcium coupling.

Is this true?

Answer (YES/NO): NO